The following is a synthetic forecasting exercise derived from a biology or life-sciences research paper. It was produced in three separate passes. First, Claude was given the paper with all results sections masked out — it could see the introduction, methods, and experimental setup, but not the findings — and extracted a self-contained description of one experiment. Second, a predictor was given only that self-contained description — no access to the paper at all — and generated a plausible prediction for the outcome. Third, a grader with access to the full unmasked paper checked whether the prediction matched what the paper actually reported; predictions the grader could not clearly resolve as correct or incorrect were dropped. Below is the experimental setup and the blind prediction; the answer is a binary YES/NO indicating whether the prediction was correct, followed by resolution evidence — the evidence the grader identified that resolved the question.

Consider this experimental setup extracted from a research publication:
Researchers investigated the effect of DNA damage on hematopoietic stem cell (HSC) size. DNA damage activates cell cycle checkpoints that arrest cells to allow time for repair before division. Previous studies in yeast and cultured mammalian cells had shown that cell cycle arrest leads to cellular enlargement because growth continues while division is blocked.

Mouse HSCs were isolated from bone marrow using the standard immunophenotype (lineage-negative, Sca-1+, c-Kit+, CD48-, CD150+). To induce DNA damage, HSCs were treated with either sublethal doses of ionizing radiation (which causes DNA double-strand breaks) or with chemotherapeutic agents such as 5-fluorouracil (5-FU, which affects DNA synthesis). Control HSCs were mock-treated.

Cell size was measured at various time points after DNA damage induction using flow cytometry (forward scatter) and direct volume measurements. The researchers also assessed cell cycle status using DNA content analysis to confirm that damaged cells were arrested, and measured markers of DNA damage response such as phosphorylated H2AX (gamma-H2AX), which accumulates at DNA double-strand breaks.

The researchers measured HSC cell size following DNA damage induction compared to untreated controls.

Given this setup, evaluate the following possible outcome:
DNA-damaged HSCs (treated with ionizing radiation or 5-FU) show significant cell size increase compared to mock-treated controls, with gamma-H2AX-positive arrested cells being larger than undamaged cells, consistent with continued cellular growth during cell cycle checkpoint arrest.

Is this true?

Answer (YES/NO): YES